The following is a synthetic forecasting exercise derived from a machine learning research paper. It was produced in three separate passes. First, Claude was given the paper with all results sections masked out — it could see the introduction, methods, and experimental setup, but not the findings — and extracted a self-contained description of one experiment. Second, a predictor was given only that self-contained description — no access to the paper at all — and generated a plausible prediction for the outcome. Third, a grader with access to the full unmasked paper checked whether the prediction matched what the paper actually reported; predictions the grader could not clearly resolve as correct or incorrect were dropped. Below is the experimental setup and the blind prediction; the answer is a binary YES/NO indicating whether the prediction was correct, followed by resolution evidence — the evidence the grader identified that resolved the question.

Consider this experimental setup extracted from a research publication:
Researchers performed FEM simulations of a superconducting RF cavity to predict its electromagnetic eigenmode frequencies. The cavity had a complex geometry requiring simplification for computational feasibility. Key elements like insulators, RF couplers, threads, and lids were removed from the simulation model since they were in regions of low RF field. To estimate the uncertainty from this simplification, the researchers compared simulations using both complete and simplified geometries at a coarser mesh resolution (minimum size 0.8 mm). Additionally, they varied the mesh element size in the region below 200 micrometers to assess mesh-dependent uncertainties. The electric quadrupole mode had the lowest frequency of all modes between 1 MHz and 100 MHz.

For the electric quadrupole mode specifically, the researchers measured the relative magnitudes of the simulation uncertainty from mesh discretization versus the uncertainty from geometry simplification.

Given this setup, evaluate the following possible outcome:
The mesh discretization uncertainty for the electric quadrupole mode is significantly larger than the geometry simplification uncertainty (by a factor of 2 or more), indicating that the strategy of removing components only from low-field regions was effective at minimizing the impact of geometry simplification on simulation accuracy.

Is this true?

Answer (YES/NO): YES